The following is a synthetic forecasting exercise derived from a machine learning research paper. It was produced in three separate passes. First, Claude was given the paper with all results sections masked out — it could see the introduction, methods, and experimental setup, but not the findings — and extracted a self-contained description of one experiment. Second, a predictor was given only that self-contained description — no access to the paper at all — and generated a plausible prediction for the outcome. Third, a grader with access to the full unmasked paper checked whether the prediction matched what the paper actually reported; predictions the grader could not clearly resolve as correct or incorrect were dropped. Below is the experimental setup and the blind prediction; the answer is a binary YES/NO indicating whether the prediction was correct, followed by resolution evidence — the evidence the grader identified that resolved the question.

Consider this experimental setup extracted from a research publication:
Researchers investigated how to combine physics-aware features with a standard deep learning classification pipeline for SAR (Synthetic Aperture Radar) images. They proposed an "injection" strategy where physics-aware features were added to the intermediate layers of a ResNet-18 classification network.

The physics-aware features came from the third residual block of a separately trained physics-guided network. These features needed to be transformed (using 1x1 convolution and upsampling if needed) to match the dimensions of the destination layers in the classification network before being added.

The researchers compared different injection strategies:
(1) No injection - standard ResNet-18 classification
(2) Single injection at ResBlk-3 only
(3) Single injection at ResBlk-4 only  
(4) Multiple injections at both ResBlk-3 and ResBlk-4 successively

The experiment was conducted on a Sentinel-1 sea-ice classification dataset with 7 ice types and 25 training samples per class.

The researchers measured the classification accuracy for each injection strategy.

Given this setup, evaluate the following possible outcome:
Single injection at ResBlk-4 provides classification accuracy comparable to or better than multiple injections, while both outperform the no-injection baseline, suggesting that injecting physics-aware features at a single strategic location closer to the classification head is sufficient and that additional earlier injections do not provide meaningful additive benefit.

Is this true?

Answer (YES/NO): NO